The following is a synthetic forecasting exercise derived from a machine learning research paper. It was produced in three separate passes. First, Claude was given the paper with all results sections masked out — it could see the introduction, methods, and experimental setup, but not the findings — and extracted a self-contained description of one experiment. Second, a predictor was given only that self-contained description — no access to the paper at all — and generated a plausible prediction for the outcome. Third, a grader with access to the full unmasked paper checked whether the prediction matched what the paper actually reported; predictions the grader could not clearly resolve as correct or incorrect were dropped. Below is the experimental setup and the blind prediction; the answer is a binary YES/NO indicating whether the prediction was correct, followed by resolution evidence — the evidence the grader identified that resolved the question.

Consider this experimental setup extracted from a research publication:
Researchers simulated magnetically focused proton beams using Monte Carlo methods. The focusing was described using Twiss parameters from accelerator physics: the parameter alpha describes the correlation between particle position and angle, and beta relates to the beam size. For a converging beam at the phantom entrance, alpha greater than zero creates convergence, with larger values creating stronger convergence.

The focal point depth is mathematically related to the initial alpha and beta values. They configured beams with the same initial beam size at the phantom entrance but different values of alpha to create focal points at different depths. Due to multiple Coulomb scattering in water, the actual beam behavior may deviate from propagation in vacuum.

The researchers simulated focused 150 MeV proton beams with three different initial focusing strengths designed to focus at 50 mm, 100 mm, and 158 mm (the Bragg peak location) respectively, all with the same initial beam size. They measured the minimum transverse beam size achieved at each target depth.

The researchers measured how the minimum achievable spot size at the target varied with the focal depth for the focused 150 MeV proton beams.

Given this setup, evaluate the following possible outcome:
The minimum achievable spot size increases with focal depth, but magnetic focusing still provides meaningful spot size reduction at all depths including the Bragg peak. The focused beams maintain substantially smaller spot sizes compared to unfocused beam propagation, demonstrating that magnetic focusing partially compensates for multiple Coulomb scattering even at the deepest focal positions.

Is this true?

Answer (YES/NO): NO